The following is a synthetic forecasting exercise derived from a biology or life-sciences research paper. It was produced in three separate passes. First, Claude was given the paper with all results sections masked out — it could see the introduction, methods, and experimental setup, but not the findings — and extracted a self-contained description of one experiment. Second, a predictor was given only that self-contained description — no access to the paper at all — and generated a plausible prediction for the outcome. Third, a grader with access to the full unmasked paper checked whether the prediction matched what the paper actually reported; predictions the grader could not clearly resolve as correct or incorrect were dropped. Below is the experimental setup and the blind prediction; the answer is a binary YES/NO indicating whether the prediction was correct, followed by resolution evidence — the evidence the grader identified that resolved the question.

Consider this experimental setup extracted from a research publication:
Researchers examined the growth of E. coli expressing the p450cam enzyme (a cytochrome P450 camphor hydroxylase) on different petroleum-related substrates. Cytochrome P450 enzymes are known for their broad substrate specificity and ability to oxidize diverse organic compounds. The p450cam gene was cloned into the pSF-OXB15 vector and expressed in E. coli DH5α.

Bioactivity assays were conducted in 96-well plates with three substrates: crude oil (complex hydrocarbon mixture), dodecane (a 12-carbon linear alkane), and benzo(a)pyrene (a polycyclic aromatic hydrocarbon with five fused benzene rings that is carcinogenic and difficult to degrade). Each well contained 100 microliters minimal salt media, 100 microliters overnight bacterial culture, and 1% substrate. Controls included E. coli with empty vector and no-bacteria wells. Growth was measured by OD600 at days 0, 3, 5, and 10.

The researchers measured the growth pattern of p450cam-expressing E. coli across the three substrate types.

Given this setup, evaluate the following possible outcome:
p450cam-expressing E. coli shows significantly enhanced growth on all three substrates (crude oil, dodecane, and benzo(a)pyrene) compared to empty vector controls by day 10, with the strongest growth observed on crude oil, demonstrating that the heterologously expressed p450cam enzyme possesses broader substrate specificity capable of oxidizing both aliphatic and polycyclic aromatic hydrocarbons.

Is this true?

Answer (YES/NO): NO